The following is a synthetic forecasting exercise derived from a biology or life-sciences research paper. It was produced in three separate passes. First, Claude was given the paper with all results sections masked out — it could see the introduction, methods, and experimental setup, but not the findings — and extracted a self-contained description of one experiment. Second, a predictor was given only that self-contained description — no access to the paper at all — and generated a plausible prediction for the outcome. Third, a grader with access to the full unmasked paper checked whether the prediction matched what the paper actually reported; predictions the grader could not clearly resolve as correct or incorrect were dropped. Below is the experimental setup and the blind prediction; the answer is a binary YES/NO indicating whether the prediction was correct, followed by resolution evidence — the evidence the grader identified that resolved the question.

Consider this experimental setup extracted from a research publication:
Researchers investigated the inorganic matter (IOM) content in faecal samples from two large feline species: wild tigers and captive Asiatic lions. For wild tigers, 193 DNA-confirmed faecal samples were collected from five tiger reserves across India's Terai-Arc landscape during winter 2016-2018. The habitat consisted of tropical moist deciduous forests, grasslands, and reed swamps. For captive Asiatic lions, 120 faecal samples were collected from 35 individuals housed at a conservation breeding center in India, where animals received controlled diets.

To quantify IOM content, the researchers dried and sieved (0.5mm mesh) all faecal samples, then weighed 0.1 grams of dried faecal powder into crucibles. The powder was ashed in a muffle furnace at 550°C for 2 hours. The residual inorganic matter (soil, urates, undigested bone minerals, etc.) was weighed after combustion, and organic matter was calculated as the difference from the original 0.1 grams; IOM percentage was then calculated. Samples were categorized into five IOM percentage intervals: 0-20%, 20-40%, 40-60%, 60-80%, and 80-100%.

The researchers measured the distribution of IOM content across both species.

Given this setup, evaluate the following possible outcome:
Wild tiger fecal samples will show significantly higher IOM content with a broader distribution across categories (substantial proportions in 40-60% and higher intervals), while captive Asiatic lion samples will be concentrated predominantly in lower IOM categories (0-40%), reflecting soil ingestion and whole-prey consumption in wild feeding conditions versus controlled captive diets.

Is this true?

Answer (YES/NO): YES